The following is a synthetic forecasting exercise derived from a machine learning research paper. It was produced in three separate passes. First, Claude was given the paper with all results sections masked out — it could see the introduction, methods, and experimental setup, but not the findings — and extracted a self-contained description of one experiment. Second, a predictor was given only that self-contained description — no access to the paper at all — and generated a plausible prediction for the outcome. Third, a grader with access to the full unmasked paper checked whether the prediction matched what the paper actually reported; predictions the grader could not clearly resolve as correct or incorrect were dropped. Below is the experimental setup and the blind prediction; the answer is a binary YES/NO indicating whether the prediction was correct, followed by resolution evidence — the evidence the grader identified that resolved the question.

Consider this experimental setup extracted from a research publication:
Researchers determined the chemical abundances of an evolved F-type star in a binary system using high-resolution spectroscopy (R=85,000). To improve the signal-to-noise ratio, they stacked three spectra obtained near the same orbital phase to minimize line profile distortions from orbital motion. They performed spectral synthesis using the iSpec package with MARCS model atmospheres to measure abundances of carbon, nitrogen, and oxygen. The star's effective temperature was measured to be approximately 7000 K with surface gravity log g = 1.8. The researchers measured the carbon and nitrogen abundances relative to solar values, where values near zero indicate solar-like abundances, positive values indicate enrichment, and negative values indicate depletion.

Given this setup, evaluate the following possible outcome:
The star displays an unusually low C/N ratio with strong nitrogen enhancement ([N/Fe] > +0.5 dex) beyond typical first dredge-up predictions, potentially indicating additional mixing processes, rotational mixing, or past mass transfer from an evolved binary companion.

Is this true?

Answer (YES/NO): YES